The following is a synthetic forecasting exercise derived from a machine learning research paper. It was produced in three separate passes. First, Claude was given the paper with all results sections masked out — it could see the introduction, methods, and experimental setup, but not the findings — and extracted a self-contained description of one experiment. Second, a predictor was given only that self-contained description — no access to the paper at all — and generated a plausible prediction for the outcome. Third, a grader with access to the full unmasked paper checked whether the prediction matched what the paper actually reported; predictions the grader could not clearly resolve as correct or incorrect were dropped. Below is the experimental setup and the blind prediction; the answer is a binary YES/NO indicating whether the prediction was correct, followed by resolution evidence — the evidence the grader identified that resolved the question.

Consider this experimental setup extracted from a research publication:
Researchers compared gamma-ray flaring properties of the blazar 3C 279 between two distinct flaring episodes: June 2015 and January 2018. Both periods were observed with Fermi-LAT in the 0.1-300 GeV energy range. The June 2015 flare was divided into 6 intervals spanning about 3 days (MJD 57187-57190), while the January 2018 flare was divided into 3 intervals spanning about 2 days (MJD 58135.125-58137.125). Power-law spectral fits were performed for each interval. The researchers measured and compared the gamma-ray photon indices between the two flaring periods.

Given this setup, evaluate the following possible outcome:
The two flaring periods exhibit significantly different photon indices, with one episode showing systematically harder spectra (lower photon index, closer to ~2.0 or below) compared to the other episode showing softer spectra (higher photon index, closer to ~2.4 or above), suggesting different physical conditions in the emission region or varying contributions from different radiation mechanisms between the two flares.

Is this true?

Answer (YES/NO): NO